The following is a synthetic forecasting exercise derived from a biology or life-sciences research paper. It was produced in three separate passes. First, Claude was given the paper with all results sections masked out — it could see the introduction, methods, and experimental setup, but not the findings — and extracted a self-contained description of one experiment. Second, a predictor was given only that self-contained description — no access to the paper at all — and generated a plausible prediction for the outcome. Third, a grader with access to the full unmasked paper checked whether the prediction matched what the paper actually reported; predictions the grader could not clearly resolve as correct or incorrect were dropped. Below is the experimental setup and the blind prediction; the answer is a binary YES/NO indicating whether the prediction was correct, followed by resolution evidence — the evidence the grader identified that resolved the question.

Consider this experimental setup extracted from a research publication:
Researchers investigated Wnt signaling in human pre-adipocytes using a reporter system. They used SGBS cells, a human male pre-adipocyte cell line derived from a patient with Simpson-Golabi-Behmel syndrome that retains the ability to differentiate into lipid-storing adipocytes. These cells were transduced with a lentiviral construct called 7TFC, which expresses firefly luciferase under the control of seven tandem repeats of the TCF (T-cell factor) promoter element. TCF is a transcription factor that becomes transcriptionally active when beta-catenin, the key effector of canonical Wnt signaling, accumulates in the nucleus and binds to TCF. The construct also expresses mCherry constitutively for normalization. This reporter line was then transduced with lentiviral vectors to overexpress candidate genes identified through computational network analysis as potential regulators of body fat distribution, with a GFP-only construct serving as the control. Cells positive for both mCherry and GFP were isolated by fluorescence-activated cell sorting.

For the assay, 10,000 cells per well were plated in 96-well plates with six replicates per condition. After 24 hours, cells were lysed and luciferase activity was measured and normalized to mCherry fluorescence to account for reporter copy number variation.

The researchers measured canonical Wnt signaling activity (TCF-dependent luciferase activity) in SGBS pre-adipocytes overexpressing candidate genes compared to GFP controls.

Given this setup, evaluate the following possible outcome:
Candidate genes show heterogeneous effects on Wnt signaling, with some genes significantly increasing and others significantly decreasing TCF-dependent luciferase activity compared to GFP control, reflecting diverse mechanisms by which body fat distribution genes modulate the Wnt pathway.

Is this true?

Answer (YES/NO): NO